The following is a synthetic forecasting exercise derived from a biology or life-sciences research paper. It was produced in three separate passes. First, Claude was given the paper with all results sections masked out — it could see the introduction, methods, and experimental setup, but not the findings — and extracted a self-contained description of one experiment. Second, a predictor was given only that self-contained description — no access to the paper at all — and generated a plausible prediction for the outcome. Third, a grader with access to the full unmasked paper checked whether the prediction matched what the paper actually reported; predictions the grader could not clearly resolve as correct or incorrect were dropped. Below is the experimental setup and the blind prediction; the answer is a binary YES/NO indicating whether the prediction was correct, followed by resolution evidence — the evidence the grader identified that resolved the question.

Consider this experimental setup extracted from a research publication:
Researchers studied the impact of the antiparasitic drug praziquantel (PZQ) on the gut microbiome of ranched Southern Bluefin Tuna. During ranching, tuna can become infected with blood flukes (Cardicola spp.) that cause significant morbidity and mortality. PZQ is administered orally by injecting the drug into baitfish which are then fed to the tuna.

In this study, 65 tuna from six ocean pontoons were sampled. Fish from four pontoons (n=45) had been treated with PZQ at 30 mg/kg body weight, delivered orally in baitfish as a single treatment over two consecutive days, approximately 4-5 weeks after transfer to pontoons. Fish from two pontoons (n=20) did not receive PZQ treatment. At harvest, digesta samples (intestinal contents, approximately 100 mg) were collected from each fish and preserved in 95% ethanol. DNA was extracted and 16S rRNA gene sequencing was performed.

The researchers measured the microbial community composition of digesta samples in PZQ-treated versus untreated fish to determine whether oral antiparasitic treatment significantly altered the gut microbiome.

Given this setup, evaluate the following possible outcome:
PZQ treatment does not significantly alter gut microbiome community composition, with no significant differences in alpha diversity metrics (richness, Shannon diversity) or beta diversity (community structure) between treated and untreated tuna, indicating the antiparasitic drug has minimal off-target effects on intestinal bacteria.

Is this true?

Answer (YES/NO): NO